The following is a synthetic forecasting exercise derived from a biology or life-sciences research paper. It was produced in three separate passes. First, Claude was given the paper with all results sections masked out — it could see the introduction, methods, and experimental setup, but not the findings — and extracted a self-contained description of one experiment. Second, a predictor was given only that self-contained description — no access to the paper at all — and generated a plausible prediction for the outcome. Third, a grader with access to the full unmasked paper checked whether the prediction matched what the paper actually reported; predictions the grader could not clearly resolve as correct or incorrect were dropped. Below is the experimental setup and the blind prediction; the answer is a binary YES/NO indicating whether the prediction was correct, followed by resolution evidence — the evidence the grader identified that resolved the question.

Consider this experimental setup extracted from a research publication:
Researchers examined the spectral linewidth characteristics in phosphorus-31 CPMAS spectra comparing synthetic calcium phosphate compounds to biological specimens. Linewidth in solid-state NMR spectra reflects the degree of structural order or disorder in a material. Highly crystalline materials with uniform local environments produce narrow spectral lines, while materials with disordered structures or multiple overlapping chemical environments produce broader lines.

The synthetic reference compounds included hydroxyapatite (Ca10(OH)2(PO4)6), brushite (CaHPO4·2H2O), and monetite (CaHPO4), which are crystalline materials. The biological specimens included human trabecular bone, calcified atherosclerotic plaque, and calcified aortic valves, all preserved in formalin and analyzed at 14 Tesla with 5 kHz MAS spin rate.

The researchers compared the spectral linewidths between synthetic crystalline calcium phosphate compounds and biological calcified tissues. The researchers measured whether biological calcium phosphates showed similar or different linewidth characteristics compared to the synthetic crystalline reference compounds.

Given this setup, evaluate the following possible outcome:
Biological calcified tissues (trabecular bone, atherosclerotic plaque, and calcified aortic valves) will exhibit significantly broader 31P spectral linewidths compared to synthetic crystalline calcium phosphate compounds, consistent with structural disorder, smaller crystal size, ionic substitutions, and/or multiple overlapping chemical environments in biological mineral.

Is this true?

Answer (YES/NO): YES